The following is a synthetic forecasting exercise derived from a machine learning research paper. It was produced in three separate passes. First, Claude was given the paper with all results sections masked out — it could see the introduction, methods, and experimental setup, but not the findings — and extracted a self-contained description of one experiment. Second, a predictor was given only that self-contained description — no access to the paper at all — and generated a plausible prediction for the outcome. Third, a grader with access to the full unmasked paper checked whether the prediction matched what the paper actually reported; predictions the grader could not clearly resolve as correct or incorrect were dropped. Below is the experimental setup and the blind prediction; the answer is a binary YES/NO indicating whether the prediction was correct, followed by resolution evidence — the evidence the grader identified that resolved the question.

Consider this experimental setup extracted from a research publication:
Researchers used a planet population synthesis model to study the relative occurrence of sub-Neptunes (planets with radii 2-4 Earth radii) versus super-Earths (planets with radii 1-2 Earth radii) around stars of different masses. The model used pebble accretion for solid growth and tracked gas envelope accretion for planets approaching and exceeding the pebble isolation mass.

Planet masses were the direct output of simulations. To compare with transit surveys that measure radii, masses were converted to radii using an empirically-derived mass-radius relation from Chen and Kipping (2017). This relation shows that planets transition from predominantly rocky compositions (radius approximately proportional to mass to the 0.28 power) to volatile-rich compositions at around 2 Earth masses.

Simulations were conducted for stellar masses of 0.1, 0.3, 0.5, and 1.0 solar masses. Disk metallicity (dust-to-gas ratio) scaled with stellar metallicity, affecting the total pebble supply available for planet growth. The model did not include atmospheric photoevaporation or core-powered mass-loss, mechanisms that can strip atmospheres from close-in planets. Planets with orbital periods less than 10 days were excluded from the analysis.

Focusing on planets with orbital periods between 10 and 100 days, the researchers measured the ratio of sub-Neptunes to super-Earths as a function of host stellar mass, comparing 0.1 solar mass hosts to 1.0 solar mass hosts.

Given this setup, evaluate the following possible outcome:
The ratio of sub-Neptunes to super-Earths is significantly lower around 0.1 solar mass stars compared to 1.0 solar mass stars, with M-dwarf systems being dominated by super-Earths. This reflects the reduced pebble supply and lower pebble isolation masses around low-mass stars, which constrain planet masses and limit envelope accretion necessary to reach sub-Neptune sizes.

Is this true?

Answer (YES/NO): YES